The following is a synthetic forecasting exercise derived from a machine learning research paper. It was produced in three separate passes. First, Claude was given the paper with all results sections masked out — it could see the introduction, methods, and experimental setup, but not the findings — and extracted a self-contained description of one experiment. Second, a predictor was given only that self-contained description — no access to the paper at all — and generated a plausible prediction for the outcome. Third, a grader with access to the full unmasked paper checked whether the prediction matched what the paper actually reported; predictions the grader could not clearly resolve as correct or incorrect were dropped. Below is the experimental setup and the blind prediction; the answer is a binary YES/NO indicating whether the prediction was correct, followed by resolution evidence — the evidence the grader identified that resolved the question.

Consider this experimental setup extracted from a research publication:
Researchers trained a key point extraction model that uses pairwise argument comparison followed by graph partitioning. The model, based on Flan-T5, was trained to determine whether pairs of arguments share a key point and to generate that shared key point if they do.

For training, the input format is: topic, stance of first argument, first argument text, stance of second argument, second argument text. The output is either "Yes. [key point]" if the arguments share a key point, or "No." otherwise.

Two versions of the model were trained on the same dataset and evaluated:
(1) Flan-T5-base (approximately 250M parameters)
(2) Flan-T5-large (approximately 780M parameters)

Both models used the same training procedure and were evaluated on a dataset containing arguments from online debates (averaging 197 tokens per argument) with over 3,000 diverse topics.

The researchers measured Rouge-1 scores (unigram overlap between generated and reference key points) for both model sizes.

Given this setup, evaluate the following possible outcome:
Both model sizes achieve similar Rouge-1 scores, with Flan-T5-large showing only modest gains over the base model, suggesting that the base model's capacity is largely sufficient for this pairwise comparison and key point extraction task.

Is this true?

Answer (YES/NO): NO